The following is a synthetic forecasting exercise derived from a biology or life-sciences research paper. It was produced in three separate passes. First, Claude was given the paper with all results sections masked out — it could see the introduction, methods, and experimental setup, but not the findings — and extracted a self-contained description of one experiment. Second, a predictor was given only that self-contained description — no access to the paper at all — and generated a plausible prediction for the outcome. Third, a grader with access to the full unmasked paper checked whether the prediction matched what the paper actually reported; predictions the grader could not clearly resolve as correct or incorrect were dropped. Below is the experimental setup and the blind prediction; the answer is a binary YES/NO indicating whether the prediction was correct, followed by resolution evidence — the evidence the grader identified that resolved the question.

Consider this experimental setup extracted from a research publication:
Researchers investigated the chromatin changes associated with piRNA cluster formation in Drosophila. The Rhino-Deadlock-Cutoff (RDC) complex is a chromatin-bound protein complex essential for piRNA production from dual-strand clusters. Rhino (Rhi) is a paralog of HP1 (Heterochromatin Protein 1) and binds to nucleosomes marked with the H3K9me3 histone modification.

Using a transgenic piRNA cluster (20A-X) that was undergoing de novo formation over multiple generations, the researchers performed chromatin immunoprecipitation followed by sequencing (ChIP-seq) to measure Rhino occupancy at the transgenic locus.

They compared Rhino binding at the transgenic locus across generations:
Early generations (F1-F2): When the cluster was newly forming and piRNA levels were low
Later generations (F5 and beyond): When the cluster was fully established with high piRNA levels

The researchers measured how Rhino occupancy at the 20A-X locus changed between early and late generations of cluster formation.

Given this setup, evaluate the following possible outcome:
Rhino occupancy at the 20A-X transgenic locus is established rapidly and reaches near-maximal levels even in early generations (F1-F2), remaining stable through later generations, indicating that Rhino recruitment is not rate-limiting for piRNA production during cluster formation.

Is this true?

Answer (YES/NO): NO